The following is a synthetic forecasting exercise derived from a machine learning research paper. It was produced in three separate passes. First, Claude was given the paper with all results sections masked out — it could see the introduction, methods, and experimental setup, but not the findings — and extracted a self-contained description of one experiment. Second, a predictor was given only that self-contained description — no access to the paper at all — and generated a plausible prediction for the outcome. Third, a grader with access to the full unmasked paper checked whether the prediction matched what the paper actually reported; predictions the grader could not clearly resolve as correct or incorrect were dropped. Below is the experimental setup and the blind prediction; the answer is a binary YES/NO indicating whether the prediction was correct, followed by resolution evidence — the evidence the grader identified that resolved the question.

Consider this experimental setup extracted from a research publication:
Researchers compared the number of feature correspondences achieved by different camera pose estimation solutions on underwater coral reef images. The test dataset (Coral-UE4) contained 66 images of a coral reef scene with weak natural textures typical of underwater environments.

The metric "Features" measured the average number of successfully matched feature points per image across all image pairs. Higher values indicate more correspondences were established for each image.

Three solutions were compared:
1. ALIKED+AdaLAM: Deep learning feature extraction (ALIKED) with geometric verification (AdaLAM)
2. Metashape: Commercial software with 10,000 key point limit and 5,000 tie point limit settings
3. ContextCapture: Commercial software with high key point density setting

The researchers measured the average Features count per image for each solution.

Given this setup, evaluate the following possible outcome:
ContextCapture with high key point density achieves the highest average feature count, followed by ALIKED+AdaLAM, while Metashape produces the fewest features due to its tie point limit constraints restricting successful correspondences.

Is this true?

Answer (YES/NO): NO